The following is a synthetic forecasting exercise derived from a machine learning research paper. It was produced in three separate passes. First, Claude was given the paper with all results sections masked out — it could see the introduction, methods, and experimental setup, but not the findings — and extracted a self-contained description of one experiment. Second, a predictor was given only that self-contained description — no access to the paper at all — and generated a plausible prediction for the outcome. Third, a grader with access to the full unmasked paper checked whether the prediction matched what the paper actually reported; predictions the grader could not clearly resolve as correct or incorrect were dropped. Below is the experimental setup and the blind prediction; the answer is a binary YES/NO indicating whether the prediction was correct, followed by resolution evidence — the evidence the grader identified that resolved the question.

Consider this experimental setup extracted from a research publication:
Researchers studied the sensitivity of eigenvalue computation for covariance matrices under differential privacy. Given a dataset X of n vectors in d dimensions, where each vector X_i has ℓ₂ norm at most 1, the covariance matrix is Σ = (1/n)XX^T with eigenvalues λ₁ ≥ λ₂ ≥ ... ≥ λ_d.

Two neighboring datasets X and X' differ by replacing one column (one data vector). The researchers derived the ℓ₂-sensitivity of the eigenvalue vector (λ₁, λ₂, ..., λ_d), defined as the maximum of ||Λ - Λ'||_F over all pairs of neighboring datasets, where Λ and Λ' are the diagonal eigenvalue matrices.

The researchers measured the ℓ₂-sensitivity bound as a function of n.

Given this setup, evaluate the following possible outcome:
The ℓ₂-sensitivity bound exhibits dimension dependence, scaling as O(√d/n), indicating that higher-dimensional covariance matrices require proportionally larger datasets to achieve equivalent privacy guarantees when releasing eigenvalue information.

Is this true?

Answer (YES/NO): NO